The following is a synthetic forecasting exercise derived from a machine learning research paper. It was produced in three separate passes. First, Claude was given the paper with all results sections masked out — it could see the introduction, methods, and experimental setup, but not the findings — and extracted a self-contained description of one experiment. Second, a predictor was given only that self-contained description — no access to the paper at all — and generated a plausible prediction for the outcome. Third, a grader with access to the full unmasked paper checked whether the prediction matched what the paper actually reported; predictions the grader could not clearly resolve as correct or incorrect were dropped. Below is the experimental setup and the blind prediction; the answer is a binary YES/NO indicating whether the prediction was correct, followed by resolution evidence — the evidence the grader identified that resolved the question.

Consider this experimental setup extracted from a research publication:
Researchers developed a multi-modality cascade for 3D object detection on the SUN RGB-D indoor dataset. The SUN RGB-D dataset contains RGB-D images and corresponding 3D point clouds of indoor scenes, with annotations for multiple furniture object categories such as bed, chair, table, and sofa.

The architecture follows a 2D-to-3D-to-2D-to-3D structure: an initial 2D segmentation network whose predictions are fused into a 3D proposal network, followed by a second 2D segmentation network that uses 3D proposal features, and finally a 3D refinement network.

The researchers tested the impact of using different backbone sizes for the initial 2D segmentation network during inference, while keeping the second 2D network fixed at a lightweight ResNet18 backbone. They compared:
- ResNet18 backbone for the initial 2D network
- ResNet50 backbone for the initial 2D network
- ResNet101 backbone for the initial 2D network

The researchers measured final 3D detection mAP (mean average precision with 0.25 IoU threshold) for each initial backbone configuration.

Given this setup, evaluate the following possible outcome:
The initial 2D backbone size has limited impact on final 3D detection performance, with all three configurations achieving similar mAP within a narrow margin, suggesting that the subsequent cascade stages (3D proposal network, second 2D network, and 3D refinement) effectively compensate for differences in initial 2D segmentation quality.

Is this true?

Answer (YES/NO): NO